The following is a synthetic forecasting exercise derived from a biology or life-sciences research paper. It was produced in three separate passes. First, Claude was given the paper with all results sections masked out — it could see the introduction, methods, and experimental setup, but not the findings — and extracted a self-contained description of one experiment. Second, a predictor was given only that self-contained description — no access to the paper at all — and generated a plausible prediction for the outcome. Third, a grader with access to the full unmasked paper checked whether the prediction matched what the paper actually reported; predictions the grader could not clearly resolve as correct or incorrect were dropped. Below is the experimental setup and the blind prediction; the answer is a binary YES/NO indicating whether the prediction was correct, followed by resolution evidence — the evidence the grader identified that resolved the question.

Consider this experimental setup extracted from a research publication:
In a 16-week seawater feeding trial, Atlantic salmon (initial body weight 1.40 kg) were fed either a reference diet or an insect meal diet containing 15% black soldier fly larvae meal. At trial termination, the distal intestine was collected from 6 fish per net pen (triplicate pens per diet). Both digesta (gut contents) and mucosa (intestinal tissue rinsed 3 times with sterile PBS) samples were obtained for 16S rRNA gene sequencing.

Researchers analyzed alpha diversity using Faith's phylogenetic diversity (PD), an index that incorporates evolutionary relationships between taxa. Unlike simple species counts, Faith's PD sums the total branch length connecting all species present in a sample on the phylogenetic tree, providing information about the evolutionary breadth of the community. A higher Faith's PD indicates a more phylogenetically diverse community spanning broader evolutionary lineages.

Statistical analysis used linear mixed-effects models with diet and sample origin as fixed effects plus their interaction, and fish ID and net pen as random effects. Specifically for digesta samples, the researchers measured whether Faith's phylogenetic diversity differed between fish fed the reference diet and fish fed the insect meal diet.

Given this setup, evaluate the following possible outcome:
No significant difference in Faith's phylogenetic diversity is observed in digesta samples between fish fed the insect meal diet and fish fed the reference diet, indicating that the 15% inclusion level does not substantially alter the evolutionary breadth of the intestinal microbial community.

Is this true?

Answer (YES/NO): NO